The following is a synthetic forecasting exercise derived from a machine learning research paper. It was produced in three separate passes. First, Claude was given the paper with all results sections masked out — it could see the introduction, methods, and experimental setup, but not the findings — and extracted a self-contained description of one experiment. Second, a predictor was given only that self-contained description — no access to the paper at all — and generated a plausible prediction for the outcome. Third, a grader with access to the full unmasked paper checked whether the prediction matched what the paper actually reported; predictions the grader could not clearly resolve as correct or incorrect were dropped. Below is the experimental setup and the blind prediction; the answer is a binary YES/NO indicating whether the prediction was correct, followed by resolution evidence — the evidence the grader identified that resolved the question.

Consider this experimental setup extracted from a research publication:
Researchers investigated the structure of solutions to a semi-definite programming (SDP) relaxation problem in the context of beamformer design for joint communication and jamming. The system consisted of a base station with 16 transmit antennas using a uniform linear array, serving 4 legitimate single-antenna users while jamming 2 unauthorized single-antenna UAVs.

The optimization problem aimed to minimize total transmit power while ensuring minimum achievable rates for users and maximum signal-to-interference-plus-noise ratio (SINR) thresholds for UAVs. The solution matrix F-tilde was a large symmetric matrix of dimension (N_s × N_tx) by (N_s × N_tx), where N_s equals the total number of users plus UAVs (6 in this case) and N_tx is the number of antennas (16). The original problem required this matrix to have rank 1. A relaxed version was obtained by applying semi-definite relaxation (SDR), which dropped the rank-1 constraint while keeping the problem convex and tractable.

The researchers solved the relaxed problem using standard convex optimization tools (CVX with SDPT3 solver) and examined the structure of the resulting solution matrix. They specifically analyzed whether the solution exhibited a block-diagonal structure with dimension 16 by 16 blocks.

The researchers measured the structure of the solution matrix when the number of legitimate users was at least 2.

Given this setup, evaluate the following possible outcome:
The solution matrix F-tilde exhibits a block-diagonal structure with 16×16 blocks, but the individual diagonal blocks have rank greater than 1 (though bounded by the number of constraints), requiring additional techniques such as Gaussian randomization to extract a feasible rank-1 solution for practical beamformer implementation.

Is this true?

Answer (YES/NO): NO